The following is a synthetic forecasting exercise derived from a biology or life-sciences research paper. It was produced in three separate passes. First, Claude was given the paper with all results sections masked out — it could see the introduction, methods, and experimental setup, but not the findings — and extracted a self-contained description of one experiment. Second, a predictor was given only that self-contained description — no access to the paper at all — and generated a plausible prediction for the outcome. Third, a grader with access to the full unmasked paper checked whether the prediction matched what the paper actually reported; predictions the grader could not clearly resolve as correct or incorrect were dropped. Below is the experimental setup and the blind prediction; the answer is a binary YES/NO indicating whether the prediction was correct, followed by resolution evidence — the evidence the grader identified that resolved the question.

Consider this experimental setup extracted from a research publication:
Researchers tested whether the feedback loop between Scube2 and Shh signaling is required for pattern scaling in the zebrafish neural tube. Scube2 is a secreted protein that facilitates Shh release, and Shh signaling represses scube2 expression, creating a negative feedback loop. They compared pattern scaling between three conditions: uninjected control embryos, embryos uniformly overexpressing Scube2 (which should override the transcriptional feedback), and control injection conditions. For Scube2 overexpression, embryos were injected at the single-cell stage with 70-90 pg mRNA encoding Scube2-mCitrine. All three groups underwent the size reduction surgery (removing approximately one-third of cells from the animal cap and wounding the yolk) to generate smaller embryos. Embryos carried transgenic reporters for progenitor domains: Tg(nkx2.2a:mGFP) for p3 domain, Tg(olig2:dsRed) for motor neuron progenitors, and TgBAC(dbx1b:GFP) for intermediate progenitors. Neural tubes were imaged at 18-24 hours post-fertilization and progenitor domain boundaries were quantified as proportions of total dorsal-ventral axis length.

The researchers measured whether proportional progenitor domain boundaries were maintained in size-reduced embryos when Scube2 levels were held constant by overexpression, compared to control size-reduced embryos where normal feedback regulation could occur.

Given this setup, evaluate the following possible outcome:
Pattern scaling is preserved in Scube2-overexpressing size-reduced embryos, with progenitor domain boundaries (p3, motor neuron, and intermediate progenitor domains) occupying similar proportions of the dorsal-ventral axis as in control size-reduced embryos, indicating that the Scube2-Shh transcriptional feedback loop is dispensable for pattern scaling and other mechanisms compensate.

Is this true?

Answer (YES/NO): NO